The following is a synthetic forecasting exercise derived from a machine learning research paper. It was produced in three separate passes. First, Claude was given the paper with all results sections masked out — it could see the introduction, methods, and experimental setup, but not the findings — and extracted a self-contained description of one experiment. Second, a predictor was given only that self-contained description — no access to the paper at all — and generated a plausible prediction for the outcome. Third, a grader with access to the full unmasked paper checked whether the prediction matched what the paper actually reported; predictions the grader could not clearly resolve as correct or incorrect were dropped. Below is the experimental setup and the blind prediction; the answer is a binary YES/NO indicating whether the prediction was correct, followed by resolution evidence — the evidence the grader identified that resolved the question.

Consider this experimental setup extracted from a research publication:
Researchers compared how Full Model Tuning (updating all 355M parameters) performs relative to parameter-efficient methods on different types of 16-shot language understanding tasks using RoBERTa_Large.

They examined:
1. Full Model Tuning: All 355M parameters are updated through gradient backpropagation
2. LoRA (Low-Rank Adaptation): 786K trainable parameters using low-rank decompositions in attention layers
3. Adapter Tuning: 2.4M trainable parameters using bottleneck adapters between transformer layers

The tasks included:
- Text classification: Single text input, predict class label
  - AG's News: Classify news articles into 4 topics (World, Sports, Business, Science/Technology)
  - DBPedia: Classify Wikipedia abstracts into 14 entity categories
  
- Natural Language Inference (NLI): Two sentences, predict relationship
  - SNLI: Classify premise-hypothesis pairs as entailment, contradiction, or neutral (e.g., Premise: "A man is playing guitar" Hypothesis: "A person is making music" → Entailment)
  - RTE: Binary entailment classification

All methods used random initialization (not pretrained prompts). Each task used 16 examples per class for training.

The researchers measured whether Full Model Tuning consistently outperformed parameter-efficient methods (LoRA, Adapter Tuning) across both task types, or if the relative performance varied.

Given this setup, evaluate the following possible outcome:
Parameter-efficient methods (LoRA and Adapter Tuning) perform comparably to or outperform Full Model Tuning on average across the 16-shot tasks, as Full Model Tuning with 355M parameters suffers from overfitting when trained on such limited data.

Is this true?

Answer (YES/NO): NO